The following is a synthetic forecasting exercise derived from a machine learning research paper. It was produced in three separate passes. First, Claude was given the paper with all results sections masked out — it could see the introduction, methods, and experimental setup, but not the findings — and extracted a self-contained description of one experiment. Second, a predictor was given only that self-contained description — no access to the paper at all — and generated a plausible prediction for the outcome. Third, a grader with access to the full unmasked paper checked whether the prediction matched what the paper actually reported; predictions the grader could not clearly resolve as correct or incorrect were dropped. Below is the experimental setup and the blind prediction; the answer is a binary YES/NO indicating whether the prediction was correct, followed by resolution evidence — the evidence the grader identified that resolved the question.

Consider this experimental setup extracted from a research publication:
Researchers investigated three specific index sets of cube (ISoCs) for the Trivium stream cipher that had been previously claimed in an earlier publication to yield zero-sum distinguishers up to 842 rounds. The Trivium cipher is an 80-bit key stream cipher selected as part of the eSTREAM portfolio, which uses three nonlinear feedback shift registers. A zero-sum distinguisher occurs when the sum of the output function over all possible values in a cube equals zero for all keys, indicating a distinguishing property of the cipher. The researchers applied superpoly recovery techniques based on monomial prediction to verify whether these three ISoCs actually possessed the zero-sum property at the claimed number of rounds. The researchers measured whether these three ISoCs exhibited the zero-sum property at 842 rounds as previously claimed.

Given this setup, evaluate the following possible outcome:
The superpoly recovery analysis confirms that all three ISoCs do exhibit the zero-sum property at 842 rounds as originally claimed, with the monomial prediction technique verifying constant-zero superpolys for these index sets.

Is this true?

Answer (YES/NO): NO